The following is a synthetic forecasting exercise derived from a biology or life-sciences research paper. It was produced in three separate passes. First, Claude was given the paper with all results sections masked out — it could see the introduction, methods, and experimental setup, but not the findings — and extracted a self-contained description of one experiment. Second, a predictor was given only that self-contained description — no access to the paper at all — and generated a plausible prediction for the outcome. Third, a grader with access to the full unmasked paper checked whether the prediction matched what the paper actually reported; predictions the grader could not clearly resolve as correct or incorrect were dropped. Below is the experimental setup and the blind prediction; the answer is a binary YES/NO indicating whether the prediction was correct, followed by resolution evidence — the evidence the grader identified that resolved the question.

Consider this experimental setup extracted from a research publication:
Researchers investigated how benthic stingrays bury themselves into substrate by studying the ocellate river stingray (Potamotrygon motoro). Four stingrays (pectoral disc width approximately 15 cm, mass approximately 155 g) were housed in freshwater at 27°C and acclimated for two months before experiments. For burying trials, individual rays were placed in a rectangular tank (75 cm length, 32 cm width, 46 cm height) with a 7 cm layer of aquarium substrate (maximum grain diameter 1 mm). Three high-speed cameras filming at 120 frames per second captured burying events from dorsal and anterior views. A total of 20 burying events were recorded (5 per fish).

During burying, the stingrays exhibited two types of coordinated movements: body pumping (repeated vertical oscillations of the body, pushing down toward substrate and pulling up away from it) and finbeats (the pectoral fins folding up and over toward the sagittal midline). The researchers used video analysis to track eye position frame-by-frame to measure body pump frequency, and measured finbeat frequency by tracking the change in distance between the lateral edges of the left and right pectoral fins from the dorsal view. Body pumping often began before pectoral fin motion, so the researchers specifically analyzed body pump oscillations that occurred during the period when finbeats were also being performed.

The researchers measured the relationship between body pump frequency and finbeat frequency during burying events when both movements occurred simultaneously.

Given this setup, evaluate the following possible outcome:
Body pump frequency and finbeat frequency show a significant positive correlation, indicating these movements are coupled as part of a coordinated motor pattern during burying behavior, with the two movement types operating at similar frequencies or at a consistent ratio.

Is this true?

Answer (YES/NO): YES